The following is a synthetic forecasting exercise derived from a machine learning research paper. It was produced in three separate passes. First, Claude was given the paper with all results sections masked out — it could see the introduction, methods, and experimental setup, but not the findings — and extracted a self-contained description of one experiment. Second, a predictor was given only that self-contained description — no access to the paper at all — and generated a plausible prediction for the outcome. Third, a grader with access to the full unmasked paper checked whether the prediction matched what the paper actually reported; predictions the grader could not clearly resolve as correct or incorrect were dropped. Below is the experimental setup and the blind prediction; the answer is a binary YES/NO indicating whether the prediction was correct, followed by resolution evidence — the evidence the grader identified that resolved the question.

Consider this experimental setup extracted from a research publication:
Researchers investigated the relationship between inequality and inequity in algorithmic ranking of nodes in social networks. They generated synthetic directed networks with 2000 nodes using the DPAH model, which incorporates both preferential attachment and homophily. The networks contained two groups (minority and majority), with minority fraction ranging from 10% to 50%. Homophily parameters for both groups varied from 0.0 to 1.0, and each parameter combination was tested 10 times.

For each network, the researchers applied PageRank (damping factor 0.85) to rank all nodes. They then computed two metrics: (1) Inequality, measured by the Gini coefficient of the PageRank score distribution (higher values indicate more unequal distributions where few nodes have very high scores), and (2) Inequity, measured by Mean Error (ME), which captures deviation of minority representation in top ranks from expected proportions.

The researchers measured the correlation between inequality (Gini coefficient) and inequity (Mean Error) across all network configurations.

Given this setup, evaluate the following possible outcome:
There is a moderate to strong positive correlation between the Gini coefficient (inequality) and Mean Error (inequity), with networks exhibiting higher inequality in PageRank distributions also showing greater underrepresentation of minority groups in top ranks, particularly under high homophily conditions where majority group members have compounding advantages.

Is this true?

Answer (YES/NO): NO